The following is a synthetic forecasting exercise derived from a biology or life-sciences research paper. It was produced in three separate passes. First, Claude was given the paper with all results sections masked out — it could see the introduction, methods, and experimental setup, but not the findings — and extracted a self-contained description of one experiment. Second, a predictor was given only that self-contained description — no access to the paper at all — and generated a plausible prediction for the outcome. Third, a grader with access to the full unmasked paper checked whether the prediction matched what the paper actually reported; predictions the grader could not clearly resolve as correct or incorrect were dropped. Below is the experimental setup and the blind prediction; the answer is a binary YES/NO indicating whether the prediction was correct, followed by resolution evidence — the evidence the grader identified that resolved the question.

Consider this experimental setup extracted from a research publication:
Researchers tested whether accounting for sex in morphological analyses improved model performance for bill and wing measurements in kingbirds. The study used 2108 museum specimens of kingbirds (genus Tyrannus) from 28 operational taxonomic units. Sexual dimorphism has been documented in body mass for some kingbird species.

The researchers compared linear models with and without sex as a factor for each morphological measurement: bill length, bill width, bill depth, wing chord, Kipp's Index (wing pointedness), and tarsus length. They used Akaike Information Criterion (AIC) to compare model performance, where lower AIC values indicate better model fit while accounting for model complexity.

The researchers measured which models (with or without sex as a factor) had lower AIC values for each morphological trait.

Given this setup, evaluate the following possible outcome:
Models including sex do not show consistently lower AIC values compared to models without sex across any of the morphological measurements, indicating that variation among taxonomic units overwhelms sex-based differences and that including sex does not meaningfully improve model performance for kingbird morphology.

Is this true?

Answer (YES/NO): NO